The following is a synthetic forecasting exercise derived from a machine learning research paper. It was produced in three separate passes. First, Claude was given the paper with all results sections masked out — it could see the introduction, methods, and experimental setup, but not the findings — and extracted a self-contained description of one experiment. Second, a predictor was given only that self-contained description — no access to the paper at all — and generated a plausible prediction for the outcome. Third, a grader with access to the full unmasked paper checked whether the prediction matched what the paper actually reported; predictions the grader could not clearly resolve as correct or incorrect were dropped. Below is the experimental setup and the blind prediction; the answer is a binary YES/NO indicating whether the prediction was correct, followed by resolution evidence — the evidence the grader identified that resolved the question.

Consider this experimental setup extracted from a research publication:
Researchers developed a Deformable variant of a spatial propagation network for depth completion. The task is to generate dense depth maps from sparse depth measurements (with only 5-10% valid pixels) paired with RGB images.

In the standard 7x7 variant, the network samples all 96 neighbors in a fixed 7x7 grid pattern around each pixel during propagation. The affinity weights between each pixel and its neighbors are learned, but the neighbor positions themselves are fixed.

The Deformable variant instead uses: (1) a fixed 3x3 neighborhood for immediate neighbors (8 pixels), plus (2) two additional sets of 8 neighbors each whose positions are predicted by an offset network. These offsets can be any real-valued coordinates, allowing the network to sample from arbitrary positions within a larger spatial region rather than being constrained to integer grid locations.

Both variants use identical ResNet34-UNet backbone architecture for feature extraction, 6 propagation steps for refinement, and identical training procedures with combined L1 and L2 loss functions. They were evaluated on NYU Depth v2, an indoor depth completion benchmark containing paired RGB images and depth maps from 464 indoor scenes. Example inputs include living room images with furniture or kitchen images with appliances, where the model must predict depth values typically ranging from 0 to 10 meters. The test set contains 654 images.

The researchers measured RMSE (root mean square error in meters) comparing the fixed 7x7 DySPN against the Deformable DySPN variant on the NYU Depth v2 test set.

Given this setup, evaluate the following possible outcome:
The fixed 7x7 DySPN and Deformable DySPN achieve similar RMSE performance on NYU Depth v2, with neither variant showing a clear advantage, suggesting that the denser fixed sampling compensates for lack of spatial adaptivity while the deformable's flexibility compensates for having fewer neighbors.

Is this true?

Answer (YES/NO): YES